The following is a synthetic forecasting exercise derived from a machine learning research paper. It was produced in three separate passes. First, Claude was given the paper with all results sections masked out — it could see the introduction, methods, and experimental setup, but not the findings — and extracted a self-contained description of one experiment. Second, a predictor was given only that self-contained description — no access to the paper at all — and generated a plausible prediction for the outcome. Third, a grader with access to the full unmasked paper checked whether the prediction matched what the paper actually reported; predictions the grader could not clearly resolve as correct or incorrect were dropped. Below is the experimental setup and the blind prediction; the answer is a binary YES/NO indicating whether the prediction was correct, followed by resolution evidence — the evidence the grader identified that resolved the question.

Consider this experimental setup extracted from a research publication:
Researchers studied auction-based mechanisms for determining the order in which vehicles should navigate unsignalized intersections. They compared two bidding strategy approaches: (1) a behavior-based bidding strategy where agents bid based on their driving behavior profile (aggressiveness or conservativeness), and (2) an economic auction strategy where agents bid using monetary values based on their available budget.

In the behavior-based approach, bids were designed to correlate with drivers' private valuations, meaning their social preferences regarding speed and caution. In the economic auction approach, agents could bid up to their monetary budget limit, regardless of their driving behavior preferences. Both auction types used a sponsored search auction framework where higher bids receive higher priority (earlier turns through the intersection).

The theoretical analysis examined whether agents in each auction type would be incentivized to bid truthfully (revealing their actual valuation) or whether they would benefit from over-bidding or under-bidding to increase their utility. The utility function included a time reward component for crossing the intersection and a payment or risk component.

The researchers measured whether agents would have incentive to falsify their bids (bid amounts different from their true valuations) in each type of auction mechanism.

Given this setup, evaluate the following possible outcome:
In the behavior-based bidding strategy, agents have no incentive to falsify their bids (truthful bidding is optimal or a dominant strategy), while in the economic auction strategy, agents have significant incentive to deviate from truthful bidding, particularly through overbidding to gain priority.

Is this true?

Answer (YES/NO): YES